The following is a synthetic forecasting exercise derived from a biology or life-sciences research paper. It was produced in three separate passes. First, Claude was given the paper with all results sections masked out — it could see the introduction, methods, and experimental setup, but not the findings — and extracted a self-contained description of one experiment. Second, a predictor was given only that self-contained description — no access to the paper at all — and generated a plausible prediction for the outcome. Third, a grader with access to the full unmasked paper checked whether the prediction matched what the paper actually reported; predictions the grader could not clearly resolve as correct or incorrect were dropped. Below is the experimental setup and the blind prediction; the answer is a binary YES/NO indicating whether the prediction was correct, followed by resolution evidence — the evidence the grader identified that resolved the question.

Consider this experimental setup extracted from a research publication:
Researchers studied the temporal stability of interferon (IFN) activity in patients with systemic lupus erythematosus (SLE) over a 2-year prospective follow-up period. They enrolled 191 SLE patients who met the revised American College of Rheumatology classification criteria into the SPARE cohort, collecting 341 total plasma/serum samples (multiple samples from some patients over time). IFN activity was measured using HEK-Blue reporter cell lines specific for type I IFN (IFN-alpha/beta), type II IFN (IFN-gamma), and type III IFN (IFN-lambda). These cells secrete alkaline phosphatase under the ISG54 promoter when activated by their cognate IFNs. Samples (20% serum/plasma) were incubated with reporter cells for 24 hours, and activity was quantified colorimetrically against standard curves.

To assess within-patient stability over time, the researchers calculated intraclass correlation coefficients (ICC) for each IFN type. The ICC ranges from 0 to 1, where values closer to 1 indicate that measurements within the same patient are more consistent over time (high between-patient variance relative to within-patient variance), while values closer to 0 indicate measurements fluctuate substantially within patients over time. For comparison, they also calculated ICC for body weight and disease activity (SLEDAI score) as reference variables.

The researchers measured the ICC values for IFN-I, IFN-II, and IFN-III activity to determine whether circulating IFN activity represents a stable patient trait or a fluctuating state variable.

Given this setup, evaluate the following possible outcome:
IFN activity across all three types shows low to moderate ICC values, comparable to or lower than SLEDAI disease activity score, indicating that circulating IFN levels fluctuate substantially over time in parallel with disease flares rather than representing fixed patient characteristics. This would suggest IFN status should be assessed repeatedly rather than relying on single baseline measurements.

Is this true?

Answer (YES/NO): YES